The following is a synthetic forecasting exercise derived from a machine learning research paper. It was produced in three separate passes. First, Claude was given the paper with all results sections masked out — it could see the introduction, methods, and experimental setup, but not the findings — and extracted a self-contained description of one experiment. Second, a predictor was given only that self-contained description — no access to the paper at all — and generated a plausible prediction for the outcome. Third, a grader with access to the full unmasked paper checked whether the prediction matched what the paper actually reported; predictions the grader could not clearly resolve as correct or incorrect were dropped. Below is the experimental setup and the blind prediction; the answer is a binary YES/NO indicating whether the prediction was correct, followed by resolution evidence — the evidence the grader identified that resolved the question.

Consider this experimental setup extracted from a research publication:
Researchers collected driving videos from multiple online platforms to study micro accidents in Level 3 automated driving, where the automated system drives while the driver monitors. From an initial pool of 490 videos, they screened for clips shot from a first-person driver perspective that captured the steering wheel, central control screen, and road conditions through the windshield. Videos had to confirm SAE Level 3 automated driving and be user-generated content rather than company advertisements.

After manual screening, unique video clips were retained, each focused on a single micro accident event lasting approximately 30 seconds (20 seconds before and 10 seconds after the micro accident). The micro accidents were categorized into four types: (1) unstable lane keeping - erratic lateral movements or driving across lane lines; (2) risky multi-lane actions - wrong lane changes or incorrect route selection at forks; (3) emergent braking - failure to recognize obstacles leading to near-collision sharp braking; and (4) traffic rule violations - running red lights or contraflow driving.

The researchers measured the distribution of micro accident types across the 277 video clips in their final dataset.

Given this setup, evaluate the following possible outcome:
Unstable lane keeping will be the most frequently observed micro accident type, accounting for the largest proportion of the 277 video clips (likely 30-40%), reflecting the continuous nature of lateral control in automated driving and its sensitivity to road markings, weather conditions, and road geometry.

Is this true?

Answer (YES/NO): NO